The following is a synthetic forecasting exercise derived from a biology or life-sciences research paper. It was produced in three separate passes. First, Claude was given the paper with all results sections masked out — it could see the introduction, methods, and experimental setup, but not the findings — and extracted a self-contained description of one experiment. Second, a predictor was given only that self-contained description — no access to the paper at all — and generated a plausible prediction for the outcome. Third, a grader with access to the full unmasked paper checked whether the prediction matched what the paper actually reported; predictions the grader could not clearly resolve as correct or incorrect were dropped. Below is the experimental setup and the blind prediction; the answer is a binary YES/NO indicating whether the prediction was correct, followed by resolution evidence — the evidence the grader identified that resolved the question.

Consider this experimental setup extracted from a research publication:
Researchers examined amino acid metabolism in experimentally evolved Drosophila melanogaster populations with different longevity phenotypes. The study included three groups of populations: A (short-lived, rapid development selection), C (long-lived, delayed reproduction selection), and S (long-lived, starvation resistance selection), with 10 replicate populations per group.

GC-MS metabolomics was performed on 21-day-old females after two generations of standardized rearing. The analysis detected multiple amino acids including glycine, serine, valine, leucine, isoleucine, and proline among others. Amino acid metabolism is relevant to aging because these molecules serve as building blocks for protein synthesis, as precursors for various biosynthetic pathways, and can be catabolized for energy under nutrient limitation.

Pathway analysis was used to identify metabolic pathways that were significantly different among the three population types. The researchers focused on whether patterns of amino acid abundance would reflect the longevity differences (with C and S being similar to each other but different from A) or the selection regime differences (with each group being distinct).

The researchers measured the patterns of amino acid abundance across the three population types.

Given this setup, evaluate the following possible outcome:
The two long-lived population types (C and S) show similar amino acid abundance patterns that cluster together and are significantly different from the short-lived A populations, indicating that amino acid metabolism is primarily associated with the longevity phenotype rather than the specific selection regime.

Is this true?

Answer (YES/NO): YES